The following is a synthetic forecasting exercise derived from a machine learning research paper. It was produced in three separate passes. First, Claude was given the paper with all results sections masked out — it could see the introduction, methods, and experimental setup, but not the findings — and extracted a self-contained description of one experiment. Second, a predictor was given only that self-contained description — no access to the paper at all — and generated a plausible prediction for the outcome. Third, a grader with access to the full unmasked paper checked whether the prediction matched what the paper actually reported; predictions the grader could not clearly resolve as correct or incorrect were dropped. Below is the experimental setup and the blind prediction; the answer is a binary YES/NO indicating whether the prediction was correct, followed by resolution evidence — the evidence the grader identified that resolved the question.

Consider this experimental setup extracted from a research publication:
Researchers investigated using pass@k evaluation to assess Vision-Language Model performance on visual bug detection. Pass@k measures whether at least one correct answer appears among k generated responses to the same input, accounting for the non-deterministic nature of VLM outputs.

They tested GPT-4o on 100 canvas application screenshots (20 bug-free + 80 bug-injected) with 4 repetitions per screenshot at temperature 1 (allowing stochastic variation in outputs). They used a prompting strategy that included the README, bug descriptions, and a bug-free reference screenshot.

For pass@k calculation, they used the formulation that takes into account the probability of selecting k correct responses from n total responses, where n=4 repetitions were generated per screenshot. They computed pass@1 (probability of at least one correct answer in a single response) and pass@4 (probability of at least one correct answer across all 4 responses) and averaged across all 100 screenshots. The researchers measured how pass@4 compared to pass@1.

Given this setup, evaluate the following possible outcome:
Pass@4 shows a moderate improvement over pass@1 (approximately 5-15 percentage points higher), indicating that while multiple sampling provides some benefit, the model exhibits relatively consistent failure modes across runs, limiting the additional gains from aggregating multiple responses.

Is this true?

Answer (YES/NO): YES